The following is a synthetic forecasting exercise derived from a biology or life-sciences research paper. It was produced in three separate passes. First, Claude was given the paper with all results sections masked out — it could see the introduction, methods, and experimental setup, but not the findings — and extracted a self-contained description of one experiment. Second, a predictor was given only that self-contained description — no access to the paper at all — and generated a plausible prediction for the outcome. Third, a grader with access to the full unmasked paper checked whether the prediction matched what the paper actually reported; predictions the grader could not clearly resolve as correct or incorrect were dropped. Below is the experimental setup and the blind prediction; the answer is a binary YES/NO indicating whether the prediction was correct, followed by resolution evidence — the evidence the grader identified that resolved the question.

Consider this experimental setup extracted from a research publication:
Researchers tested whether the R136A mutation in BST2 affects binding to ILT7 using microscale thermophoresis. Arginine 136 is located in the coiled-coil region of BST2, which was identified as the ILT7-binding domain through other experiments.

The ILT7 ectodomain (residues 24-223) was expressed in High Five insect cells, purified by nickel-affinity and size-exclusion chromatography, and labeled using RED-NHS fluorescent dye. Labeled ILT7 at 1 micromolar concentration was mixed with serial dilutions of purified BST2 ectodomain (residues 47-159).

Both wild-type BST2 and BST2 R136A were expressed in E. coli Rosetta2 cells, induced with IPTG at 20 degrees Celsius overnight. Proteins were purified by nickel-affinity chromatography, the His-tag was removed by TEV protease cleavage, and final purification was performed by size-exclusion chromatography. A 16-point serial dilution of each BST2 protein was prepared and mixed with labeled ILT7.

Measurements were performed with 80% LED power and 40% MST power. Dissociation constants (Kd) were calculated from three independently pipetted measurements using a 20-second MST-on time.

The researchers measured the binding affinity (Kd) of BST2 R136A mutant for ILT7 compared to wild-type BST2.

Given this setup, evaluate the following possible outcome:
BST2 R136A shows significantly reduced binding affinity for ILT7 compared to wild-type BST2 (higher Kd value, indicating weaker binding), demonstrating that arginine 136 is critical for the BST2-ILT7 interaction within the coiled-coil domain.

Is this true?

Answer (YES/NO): NO